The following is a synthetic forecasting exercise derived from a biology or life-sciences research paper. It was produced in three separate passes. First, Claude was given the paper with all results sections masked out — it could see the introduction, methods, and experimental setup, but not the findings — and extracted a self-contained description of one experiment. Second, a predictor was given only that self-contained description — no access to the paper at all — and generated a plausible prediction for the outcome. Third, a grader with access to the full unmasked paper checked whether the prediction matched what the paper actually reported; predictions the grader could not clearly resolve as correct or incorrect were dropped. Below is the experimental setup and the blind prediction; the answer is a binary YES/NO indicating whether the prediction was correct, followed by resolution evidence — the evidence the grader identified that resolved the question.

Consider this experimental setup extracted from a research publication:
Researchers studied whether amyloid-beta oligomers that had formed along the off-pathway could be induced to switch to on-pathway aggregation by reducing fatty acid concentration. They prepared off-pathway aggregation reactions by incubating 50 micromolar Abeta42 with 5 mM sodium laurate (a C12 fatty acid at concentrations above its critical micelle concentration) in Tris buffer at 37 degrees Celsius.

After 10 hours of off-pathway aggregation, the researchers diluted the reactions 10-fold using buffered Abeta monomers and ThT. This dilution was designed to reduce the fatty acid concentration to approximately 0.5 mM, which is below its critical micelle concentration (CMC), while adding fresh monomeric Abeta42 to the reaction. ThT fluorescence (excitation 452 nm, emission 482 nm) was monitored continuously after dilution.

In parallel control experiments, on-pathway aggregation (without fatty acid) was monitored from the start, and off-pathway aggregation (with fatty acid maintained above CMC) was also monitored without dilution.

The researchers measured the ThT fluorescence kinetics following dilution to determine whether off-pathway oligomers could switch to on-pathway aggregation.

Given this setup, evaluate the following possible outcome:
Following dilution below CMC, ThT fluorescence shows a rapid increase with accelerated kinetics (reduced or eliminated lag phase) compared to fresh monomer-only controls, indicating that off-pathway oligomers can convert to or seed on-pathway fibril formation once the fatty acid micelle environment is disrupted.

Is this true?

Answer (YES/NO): YES